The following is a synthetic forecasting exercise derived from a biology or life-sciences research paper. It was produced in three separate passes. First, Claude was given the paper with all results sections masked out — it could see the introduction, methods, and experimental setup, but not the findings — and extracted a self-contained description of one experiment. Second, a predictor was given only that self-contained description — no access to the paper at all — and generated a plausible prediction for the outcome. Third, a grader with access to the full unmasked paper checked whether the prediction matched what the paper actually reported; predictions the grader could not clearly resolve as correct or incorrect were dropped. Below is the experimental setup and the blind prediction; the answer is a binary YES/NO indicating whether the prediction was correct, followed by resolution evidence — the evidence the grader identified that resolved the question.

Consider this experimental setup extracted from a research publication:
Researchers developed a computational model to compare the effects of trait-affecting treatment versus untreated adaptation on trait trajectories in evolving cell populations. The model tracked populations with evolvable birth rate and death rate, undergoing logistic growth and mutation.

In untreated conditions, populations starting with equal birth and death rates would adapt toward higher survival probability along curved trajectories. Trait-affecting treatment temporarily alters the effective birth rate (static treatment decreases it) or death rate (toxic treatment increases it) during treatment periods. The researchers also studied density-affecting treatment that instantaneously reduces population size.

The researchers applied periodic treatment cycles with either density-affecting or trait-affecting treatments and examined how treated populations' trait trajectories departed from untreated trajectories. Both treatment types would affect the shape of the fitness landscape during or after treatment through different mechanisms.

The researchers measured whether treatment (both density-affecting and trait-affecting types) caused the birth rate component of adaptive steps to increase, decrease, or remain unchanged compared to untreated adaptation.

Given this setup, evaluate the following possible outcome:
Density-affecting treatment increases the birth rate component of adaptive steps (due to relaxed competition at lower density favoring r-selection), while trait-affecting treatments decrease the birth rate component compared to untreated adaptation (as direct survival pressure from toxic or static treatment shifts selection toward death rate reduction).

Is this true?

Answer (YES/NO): NO